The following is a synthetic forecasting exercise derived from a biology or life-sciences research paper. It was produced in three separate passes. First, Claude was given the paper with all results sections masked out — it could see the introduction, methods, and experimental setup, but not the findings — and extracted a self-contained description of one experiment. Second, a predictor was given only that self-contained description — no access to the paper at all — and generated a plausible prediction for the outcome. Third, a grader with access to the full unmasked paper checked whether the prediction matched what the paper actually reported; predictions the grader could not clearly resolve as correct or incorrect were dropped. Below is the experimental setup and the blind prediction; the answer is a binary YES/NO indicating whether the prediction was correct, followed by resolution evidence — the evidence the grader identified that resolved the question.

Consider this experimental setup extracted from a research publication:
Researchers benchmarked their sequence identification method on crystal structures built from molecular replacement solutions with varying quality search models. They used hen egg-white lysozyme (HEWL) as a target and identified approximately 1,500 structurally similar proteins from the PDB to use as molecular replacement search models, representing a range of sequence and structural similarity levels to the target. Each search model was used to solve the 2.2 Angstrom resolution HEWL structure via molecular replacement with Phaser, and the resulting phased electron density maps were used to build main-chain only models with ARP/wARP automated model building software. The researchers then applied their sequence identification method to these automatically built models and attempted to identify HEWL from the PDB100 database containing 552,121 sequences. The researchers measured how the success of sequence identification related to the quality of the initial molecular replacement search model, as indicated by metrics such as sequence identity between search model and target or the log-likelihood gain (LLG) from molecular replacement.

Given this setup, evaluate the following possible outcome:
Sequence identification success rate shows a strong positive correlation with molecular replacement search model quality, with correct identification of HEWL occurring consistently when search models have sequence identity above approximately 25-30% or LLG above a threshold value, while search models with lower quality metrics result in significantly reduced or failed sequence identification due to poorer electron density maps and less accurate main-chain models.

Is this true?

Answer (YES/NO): NO